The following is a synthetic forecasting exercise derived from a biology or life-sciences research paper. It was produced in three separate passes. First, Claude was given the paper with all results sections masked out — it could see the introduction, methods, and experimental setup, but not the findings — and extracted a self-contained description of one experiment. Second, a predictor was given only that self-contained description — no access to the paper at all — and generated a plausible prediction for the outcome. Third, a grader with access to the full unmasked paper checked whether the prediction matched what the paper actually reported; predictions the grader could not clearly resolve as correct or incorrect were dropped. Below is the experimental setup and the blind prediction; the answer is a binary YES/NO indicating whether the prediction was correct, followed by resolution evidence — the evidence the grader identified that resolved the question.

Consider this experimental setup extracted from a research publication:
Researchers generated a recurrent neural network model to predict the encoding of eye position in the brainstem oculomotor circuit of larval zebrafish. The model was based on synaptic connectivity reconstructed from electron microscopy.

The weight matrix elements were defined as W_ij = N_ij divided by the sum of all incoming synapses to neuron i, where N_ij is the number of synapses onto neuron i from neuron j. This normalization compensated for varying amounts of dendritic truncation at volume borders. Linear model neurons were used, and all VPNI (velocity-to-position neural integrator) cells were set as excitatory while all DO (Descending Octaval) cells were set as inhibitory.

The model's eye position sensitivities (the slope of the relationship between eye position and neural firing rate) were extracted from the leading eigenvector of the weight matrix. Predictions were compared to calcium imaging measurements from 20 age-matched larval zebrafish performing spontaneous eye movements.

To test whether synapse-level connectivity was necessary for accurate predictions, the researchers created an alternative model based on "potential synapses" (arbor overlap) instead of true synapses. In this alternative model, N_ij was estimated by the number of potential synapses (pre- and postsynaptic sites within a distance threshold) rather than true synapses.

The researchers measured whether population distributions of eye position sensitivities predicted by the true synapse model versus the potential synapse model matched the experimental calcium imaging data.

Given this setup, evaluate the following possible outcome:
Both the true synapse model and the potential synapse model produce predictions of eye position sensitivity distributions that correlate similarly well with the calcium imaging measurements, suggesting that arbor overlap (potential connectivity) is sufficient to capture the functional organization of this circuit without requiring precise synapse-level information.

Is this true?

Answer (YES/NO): NO